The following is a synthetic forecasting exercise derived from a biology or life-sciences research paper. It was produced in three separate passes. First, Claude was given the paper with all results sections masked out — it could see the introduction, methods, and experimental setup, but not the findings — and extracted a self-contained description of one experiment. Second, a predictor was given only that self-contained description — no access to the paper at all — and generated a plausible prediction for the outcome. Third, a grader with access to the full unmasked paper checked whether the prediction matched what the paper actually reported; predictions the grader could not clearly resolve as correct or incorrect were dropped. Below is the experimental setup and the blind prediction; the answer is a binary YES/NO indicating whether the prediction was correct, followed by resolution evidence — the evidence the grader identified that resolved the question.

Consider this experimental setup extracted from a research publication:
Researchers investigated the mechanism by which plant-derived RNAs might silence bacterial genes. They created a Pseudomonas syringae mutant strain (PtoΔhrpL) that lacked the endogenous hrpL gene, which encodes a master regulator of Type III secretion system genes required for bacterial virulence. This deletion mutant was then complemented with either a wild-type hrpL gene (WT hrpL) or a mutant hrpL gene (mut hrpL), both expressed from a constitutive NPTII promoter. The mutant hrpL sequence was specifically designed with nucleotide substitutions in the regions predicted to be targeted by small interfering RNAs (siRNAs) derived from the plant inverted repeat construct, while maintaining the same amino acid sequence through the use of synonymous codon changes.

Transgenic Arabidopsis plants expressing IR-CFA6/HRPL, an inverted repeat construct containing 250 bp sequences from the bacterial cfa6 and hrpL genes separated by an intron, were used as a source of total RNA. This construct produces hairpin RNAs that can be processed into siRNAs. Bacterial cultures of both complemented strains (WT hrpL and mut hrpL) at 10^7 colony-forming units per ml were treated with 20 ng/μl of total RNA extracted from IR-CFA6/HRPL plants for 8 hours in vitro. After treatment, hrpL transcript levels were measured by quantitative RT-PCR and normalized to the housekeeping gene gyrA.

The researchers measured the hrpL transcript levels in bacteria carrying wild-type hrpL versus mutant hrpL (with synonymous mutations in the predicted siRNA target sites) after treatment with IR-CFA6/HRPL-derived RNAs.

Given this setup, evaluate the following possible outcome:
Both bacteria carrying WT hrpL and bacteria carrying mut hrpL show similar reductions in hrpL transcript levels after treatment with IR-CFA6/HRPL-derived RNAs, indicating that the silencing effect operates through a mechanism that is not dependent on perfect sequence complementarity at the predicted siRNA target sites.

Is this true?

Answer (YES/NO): NO